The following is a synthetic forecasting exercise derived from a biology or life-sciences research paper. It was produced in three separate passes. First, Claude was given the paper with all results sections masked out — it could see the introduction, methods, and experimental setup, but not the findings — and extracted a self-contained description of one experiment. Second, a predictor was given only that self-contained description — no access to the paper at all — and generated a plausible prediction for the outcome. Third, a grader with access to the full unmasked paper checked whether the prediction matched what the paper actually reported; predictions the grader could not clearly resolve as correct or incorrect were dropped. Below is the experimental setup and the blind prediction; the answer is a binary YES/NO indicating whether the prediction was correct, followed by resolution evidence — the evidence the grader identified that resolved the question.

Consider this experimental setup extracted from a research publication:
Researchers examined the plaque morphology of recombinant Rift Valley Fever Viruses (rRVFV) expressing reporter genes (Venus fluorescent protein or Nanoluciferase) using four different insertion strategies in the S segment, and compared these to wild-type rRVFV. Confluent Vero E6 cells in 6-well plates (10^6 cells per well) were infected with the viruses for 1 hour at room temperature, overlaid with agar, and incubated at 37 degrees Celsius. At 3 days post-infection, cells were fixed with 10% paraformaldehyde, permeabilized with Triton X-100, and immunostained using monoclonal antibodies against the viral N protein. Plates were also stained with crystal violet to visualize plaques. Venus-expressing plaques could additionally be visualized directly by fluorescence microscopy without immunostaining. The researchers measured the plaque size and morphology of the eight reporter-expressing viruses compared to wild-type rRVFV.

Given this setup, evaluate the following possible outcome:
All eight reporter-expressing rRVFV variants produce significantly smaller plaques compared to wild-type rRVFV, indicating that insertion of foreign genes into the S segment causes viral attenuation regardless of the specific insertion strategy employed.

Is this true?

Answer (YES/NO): YES